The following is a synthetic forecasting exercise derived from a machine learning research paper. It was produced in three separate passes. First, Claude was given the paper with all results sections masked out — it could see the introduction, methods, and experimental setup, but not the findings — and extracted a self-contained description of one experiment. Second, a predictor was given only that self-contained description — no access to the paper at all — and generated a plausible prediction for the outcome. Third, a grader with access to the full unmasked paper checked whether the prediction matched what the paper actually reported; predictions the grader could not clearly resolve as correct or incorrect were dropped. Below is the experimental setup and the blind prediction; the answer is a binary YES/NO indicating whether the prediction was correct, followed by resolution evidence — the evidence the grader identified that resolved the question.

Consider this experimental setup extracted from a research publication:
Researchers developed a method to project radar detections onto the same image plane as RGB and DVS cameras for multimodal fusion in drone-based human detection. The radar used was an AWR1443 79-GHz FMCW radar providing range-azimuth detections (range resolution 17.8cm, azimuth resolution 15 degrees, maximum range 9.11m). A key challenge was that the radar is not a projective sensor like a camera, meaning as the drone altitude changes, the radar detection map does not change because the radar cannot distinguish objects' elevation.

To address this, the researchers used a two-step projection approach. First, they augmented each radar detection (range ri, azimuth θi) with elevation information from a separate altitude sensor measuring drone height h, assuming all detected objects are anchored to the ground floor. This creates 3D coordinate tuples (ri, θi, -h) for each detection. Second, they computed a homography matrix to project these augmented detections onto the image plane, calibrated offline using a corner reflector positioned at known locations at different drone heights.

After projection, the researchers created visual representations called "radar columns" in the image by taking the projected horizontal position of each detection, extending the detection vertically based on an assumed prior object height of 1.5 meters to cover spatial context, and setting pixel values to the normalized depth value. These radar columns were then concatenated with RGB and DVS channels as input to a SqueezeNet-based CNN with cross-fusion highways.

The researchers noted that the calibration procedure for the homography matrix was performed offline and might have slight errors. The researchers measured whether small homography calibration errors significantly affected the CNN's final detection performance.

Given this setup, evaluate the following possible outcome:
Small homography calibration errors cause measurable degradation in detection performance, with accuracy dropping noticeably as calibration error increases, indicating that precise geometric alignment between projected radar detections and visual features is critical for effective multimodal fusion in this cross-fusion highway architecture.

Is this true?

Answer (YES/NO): NO